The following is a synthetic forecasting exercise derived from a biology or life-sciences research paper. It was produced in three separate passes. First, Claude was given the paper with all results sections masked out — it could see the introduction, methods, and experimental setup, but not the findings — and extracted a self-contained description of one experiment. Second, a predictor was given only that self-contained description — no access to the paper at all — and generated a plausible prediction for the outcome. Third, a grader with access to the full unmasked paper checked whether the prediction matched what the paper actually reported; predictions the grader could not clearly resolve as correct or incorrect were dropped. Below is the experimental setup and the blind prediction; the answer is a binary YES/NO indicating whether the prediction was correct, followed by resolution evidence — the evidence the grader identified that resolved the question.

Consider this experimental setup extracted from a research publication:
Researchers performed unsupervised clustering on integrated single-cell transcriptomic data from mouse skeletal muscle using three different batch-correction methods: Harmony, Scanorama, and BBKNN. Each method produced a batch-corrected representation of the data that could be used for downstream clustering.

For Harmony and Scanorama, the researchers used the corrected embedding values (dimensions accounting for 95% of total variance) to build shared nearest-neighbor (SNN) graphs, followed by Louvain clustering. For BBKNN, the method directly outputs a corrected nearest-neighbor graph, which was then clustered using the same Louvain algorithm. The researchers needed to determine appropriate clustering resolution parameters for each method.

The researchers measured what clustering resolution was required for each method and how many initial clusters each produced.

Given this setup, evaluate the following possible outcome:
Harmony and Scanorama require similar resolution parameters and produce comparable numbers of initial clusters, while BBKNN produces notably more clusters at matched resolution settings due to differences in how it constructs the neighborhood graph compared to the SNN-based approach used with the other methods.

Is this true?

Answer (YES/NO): NO